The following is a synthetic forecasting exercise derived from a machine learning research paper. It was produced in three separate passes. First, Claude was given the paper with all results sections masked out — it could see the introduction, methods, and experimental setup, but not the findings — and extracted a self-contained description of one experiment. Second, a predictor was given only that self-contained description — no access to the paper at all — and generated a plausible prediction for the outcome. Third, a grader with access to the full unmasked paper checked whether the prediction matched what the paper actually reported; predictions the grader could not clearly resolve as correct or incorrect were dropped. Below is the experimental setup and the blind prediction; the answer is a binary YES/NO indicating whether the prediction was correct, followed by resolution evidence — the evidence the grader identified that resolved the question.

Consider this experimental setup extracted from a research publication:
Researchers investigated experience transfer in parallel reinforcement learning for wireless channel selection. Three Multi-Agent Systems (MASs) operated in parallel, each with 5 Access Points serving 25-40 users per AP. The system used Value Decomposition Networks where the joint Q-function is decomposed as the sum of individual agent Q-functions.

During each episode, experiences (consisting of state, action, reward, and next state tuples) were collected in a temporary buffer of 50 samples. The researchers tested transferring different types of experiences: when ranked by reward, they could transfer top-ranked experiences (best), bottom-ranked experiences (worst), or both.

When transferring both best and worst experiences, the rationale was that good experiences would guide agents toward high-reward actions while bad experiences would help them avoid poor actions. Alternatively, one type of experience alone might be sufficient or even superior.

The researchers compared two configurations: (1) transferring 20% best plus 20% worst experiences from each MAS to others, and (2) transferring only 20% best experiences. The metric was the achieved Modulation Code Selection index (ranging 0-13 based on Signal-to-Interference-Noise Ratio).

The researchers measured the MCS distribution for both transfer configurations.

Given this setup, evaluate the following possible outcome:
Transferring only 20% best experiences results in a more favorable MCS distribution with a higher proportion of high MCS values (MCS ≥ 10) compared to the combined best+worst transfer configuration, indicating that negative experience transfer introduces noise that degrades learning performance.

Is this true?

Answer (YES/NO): YES